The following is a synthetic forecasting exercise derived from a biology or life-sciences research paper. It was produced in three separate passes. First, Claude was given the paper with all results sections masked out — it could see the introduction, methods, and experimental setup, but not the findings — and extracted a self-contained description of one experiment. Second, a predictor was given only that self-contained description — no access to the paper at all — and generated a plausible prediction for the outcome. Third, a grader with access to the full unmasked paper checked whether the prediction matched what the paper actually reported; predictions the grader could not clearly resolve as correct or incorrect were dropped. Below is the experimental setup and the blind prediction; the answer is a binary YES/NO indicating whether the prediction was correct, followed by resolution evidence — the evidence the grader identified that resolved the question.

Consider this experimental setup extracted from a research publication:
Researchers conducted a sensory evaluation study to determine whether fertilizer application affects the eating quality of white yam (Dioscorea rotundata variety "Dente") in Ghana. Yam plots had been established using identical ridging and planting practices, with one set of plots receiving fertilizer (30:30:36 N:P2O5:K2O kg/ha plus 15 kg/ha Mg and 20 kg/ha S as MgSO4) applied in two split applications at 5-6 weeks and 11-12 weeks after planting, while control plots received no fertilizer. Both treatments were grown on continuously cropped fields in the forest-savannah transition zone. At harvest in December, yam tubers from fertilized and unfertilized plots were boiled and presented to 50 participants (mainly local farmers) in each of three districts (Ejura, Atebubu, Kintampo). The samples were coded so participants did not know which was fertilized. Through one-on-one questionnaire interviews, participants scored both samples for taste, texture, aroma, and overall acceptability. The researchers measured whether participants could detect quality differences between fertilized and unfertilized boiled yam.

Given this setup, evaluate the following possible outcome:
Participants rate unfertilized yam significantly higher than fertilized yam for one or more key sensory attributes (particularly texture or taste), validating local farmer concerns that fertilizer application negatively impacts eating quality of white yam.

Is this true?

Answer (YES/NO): NO